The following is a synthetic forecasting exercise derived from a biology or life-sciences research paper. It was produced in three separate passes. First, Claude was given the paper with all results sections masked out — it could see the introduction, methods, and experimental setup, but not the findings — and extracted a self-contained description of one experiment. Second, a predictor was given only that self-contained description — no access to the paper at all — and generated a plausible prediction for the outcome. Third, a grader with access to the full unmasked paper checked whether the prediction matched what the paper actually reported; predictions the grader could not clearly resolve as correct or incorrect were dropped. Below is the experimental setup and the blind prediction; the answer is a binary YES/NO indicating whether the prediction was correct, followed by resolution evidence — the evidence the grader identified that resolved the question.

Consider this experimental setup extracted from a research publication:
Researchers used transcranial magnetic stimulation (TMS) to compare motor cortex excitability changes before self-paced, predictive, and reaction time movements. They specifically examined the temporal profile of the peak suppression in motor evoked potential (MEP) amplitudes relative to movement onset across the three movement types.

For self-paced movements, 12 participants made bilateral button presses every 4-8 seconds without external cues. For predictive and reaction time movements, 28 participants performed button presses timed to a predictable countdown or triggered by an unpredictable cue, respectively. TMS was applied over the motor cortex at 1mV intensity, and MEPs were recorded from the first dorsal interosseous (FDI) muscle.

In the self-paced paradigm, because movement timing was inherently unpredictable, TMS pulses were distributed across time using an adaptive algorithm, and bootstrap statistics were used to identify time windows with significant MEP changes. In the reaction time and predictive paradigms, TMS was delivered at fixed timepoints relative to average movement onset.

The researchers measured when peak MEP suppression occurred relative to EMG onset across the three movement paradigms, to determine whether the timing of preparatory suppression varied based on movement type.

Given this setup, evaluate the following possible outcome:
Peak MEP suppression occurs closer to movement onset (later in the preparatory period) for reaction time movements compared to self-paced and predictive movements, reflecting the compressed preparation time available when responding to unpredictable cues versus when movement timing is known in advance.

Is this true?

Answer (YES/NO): NO